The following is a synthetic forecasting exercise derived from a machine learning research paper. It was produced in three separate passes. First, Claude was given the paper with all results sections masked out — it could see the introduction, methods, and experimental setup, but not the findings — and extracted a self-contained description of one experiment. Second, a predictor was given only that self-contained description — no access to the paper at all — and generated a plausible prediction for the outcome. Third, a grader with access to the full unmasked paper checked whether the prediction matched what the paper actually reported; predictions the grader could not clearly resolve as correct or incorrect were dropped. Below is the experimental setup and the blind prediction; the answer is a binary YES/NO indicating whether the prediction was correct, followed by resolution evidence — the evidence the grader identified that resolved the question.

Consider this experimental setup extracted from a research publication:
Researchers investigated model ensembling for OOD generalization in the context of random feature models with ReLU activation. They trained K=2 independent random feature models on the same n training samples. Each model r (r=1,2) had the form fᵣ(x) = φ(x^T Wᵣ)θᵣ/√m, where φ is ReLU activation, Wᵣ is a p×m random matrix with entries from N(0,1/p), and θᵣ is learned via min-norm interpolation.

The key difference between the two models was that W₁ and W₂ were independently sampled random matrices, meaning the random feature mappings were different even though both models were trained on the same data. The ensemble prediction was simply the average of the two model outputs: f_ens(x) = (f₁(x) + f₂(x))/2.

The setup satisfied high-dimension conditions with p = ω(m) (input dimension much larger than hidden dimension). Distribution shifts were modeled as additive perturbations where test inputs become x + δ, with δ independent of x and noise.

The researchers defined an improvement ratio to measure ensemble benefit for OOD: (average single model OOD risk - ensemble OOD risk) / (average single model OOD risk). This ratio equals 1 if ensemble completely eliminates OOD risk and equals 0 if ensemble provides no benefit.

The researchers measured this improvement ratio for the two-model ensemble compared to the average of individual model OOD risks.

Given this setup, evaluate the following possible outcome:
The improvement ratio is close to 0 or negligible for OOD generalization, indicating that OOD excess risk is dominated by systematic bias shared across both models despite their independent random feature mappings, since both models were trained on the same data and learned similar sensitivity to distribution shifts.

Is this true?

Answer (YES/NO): NO